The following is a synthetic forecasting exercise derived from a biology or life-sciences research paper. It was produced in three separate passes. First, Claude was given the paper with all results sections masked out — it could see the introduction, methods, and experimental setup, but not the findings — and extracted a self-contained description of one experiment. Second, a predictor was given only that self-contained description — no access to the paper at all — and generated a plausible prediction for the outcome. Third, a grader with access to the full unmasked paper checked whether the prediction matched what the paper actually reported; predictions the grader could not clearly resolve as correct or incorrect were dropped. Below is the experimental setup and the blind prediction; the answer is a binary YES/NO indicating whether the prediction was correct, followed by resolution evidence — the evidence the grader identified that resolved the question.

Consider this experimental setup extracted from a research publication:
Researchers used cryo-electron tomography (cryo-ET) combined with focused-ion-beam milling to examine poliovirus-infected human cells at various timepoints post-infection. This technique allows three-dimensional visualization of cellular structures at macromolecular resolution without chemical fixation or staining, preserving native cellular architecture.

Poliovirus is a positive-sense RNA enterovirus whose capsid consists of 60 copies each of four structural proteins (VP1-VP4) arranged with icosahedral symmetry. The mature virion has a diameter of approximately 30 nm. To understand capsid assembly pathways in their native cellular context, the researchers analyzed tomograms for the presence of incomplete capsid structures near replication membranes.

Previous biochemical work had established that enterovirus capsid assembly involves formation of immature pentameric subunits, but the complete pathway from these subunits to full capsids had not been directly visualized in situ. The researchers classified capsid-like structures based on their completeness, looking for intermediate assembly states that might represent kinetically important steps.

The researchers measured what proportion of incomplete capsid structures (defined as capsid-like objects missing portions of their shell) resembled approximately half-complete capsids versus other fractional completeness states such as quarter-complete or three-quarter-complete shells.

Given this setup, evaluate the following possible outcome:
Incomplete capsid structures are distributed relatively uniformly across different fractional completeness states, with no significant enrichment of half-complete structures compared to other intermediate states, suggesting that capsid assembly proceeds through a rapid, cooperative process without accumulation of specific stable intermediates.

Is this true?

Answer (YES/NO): NO